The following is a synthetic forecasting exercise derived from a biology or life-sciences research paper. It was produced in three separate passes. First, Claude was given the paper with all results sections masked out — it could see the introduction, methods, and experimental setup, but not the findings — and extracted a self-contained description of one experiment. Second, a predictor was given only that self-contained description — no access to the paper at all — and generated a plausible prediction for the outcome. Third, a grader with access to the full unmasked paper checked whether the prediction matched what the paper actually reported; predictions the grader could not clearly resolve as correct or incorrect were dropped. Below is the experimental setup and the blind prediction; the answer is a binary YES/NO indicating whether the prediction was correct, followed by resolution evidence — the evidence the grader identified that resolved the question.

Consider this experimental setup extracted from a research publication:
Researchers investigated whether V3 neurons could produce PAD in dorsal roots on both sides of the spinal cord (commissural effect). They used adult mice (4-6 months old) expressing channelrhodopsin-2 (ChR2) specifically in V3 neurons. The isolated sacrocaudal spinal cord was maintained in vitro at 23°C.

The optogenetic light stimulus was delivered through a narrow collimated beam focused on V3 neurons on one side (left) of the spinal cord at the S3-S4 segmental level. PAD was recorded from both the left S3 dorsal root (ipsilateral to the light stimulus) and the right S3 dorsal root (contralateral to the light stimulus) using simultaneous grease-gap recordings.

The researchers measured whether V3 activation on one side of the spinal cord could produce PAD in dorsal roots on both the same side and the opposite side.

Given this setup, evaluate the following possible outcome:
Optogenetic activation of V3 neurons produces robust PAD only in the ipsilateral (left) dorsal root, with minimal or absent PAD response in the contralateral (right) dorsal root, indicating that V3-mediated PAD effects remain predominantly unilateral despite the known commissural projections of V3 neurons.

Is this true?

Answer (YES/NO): NO